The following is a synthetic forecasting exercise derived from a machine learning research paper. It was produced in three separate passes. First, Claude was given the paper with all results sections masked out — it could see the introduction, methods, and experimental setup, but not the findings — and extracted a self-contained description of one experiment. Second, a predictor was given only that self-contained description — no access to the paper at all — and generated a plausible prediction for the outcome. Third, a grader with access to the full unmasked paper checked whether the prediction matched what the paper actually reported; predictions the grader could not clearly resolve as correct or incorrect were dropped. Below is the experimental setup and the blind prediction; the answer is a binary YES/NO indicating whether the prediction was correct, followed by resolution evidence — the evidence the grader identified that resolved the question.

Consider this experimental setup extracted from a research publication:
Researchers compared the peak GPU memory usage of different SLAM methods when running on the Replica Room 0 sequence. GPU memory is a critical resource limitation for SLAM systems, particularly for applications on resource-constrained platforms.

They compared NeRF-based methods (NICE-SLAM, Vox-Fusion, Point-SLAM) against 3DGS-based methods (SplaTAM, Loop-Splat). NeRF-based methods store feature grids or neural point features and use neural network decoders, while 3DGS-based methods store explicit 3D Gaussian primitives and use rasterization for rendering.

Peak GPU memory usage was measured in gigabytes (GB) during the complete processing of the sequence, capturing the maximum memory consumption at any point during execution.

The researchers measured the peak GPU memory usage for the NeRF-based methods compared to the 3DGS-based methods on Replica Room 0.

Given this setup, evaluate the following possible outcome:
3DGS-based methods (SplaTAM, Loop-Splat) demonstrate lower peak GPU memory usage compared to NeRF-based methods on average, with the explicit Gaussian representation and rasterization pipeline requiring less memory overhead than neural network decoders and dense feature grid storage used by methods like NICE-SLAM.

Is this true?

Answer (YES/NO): NO